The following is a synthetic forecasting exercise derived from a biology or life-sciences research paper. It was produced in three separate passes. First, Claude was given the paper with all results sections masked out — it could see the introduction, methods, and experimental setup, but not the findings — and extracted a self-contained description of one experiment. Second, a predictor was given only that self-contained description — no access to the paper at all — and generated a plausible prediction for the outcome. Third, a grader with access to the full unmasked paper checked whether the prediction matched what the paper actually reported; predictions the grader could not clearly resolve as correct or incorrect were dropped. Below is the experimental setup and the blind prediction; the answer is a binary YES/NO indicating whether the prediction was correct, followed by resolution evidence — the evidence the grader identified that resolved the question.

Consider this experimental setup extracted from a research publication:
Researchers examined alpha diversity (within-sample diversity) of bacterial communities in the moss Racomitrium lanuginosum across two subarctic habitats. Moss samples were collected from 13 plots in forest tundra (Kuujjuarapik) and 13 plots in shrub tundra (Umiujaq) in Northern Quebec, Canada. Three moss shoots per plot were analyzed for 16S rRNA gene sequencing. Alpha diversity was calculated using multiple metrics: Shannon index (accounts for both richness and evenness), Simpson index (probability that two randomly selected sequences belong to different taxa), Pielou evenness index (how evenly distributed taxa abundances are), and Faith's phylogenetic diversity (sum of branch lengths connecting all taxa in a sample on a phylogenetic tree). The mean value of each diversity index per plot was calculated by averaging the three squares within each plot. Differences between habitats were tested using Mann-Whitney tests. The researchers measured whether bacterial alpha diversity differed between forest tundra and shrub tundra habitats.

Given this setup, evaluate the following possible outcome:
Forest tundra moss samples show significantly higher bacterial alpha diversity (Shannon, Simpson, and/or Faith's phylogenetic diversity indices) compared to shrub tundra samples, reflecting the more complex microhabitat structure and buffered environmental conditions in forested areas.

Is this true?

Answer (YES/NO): YES